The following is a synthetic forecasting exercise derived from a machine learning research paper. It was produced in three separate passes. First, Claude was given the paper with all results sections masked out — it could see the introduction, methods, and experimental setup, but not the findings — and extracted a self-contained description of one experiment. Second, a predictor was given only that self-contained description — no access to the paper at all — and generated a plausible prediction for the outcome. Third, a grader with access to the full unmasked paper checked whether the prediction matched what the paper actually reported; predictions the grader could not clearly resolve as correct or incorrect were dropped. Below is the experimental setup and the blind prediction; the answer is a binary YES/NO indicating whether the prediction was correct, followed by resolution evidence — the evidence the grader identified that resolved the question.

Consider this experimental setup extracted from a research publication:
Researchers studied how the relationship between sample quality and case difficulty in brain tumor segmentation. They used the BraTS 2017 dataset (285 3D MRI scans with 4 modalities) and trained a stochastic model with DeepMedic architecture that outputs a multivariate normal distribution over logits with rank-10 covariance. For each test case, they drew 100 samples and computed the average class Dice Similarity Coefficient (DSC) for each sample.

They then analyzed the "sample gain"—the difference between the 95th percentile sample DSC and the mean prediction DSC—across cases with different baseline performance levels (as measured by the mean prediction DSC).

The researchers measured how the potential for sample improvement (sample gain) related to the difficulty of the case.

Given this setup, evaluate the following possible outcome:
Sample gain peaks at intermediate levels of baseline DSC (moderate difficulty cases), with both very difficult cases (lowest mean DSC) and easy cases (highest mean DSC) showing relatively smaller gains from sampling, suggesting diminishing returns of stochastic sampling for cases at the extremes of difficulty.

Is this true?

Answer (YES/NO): NO